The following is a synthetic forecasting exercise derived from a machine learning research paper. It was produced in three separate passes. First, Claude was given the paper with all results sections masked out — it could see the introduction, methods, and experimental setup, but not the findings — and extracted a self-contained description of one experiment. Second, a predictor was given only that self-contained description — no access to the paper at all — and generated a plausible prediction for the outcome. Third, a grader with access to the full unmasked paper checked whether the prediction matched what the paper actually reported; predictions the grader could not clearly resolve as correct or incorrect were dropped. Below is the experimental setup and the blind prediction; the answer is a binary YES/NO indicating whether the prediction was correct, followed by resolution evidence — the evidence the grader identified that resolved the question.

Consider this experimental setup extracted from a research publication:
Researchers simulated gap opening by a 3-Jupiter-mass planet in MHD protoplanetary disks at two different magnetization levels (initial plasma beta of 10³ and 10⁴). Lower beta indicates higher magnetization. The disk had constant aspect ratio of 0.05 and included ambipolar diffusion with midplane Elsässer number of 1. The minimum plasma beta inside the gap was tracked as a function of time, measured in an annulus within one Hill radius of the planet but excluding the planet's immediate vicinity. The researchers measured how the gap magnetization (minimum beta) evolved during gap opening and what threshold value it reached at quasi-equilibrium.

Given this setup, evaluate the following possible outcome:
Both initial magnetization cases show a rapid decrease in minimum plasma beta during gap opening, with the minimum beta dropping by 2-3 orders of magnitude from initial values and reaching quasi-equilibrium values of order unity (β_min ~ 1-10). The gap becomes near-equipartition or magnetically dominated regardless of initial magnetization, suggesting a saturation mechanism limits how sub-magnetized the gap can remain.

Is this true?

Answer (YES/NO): YES